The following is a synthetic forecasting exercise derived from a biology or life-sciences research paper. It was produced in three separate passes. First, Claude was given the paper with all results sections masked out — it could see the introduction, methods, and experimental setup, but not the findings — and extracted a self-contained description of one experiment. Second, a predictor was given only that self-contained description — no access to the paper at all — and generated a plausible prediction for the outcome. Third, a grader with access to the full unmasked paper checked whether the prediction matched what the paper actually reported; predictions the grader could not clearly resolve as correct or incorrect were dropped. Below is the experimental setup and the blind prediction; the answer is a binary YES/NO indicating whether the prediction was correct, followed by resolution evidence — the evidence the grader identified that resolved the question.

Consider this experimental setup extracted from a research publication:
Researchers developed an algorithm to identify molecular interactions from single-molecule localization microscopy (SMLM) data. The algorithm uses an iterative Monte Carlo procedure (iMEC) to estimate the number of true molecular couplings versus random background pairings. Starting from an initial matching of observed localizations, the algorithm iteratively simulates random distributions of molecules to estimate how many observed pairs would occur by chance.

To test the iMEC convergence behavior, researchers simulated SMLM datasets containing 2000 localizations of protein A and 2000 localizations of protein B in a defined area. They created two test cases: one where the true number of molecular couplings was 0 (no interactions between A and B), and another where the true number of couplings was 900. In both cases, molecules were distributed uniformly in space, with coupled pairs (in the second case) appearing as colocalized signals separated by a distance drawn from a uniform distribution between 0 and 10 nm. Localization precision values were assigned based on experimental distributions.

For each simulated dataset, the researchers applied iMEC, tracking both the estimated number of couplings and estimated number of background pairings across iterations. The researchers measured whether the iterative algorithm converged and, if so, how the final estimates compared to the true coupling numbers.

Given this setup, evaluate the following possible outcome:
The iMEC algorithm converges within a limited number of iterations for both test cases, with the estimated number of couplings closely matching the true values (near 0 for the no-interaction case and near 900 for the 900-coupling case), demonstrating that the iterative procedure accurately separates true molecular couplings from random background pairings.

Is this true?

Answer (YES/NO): YES